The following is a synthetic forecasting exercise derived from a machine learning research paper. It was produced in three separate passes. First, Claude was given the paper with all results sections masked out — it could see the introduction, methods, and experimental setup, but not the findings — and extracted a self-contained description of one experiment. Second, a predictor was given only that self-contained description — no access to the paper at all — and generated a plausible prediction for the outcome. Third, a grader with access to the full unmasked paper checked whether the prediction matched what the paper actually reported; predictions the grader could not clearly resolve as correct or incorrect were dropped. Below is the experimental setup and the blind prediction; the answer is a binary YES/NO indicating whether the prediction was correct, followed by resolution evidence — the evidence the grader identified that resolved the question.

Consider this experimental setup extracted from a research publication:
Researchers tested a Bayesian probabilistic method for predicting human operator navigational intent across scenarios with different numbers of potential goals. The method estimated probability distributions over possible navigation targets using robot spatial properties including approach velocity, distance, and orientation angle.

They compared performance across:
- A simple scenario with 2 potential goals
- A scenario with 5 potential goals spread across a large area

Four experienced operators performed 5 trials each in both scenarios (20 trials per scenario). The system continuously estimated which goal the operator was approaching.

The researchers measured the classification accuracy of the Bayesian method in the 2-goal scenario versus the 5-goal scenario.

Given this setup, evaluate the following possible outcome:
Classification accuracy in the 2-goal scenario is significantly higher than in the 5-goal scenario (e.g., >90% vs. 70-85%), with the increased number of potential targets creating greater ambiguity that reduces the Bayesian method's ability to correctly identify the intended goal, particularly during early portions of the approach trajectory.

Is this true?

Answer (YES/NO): NO